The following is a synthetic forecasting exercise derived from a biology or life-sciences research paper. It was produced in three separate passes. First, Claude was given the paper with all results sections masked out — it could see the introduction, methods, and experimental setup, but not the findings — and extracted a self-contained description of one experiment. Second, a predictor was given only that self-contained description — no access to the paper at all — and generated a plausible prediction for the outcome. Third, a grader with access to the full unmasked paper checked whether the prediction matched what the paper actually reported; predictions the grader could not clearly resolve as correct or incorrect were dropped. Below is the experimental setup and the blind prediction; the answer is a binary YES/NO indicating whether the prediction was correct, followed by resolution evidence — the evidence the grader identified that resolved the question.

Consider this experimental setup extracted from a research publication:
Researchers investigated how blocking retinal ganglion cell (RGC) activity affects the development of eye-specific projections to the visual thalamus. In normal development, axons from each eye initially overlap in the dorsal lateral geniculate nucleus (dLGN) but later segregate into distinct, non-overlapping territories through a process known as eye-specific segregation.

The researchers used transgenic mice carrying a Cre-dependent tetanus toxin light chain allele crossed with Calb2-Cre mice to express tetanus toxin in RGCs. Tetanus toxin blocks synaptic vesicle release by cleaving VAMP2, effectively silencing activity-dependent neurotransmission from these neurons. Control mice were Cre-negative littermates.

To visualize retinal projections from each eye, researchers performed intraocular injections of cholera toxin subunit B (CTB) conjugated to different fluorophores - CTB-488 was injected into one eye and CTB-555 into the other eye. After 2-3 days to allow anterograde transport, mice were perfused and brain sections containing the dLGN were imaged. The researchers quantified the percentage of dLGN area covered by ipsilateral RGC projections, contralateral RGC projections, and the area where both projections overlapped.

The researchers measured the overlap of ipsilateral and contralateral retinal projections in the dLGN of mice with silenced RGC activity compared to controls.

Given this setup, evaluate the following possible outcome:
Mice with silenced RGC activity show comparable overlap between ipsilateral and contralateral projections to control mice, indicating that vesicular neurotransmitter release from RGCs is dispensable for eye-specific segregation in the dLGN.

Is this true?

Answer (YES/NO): NO